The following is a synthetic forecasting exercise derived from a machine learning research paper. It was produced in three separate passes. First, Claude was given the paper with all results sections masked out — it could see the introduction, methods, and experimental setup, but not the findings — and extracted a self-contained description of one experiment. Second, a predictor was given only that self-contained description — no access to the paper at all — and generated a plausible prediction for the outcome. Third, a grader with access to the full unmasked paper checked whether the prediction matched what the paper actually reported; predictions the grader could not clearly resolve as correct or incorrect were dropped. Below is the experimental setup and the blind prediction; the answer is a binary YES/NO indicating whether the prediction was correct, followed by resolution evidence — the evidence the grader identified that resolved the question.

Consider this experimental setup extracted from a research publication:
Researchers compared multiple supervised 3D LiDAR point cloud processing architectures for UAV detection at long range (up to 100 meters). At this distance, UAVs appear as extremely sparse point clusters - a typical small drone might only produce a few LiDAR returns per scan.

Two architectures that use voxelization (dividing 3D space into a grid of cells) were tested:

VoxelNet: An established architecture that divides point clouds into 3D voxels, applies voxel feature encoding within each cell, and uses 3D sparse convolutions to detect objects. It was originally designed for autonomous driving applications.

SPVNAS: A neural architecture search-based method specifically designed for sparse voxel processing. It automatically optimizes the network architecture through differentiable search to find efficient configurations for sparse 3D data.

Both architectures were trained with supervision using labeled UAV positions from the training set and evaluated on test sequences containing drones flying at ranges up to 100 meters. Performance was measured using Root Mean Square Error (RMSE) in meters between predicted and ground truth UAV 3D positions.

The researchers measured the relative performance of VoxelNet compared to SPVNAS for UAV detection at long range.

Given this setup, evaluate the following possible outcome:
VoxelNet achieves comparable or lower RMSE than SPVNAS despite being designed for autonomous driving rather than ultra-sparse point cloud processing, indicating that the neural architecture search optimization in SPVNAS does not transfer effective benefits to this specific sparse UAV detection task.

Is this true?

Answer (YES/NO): NO